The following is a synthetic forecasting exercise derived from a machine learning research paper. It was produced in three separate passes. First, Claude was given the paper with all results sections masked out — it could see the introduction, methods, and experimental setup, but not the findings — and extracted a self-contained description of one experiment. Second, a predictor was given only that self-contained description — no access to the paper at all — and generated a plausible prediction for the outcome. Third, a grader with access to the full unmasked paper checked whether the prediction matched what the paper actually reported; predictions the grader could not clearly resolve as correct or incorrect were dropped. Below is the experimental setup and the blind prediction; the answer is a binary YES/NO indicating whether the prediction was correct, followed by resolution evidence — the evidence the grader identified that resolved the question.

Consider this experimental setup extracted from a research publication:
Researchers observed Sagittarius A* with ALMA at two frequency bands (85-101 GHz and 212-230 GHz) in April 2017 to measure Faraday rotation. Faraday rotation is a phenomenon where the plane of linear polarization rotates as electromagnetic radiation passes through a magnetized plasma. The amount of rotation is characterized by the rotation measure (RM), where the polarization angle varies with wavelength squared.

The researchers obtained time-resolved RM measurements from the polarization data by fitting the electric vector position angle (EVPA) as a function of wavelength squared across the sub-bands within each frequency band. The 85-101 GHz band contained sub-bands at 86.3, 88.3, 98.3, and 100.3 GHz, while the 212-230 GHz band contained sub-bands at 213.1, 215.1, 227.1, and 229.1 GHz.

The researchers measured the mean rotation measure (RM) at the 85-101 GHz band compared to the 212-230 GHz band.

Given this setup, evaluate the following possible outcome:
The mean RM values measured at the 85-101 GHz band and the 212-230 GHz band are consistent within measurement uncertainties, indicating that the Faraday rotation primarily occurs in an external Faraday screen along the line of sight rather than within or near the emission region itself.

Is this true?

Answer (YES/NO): NO